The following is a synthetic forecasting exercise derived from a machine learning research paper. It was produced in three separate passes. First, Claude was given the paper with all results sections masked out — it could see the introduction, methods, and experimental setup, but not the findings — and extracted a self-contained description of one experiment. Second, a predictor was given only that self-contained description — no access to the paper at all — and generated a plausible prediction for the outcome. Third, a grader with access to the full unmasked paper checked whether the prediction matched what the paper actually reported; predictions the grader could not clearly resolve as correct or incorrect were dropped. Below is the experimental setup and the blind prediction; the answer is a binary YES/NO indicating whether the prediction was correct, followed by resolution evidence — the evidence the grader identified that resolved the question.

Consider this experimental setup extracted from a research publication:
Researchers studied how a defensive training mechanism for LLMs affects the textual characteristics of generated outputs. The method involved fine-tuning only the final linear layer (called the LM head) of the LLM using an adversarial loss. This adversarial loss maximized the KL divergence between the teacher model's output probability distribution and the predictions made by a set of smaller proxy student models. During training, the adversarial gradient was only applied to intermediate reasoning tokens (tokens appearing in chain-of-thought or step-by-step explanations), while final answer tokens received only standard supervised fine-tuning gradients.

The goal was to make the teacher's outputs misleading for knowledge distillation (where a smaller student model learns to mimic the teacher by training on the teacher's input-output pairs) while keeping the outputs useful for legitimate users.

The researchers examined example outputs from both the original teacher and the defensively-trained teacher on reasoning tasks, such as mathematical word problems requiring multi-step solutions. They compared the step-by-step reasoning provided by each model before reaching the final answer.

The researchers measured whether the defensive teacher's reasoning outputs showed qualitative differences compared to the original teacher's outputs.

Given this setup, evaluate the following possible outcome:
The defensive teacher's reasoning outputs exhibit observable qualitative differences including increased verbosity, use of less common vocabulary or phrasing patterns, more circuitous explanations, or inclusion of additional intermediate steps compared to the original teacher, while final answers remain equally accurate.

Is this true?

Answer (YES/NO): YES